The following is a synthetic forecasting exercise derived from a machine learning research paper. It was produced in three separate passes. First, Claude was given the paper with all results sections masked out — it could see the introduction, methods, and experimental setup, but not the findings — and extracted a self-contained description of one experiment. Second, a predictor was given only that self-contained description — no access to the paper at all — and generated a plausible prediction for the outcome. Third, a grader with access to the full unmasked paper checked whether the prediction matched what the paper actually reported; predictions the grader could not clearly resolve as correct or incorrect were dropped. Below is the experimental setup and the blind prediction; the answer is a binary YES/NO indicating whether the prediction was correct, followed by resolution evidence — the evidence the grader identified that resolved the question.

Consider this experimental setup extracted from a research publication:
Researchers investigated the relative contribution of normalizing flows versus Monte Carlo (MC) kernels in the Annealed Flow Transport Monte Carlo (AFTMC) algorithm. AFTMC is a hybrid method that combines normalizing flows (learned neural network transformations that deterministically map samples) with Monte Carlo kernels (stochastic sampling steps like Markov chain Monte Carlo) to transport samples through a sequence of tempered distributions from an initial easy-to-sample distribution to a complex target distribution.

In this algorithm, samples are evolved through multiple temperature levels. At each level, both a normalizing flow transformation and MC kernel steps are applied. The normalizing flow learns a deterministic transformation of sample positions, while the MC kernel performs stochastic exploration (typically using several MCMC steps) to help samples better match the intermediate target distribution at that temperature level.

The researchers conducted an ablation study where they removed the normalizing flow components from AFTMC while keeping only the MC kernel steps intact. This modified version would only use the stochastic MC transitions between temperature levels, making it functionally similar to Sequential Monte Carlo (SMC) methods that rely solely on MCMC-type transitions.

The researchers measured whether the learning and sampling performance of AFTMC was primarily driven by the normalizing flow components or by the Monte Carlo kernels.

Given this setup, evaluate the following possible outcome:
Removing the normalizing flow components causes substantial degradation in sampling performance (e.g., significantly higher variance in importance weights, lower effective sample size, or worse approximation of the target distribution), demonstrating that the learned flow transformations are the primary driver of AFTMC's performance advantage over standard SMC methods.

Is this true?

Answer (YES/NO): NO